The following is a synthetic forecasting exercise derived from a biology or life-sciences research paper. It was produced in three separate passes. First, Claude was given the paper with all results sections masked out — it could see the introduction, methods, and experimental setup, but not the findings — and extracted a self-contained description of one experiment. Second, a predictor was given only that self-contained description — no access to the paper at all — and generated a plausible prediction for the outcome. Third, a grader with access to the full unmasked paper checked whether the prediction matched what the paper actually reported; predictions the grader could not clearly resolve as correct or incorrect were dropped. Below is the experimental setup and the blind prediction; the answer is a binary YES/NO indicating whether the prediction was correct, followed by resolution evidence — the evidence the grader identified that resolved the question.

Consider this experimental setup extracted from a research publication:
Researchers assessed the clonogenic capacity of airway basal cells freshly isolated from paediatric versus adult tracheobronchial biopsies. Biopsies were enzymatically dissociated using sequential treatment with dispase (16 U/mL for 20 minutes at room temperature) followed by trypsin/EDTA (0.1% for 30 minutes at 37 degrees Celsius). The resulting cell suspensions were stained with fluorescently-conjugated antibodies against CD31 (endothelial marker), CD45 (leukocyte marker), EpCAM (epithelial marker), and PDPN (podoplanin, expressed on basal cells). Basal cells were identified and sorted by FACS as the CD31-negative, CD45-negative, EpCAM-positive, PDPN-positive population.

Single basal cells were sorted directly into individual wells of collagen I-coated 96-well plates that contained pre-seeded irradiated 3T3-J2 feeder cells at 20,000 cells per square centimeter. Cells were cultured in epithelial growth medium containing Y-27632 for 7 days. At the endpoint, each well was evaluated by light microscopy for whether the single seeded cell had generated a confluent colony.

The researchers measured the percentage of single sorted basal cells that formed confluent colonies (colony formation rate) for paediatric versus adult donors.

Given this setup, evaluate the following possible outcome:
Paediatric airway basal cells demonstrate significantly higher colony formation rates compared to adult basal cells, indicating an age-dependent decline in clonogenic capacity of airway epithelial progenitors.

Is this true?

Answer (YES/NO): YES